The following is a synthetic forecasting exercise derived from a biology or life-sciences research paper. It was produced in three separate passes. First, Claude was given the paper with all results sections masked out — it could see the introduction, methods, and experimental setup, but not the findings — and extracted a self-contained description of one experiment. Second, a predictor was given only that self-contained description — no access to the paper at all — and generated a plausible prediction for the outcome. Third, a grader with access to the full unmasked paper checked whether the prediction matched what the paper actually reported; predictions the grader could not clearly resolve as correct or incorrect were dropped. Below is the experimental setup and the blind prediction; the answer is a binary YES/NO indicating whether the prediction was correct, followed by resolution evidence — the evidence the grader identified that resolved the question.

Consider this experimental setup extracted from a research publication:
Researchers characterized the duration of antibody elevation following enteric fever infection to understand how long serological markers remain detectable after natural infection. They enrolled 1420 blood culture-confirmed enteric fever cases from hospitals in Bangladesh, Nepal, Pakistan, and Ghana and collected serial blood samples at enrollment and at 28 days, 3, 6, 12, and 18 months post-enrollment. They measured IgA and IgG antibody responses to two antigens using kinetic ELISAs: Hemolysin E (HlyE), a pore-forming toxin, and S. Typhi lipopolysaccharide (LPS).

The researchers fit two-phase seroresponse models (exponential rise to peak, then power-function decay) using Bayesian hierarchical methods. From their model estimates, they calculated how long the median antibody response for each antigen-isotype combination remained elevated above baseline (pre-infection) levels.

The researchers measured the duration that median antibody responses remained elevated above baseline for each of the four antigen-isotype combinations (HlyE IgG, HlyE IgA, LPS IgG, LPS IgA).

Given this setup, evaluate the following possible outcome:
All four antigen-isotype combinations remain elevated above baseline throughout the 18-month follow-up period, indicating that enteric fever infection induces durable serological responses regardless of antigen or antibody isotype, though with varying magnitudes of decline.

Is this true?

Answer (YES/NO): NO